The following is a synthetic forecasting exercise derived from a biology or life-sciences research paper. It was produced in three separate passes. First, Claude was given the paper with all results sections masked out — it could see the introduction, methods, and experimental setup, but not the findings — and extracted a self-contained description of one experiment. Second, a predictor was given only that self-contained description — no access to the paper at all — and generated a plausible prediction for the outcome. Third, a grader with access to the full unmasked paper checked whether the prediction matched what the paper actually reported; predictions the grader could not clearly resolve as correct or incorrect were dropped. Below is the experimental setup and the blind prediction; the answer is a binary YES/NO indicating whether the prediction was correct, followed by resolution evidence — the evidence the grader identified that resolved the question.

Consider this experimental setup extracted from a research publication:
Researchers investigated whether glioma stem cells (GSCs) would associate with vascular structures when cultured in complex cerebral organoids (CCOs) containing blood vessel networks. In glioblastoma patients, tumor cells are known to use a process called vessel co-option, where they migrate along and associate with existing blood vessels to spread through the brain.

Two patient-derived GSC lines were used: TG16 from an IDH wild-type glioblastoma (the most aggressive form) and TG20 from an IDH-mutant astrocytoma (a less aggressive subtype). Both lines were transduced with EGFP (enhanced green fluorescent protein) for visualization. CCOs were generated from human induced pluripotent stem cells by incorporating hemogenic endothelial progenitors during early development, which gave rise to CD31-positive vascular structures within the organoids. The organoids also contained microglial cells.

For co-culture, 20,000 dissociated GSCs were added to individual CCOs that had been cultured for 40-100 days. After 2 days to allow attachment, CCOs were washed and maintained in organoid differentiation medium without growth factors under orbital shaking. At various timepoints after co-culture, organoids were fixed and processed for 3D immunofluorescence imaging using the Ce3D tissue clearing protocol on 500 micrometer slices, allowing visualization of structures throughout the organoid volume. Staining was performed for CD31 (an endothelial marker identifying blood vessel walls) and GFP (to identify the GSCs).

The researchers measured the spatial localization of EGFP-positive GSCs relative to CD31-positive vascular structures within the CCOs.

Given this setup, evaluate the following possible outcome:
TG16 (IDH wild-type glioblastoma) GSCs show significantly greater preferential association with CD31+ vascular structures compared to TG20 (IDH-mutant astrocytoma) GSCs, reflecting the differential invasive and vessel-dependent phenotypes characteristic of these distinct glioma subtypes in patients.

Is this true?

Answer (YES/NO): NO